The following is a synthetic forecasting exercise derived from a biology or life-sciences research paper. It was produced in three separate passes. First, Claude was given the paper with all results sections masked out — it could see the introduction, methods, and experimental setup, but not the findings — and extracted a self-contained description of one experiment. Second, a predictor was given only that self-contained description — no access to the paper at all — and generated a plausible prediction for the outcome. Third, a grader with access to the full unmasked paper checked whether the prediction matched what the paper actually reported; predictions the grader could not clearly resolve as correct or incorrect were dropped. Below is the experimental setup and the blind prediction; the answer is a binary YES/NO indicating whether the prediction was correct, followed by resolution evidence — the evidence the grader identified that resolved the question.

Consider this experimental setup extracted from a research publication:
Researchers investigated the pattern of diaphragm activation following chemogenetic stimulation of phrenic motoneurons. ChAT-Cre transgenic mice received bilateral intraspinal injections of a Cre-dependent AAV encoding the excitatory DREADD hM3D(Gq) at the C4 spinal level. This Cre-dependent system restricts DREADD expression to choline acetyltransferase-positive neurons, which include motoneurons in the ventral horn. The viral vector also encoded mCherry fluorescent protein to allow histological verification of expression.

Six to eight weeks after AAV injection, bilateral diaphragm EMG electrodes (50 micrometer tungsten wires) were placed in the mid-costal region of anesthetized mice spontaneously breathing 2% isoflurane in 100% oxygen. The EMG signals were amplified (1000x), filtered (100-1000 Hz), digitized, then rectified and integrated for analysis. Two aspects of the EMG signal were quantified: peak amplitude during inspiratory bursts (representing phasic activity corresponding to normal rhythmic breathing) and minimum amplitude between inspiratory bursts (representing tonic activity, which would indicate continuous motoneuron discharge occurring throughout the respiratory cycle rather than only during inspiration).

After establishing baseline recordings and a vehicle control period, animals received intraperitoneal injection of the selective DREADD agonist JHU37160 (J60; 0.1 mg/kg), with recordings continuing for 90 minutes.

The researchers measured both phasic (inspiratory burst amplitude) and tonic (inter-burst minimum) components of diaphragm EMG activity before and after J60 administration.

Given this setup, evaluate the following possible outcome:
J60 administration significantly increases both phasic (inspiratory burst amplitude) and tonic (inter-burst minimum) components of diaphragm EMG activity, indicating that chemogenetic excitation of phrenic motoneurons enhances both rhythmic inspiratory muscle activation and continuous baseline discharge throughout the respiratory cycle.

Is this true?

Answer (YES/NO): YES